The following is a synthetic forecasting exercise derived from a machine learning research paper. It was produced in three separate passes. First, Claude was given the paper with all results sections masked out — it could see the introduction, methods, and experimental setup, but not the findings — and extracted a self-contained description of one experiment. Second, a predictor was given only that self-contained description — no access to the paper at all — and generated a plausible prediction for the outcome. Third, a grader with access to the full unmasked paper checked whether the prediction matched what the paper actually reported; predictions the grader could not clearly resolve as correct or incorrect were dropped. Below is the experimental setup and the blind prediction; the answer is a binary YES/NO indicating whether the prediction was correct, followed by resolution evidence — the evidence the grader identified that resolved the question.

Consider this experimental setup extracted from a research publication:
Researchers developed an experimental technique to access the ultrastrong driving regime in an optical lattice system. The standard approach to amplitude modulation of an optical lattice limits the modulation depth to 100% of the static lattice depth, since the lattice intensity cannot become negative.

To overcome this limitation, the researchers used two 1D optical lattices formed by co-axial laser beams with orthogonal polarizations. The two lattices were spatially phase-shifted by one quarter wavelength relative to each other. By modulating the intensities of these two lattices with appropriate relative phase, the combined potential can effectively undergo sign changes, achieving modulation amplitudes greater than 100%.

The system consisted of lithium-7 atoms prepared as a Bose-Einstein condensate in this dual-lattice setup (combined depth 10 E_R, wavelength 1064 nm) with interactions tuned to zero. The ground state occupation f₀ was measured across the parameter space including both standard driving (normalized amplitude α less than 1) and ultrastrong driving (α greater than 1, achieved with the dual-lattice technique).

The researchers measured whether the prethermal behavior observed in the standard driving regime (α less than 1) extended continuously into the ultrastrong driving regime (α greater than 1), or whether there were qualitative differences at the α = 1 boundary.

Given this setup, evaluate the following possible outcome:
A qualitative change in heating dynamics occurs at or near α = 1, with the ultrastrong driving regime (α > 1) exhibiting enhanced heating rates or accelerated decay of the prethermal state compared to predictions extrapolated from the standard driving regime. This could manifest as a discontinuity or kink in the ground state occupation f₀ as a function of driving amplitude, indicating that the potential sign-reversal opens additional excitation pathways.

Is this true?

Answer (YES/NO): NO